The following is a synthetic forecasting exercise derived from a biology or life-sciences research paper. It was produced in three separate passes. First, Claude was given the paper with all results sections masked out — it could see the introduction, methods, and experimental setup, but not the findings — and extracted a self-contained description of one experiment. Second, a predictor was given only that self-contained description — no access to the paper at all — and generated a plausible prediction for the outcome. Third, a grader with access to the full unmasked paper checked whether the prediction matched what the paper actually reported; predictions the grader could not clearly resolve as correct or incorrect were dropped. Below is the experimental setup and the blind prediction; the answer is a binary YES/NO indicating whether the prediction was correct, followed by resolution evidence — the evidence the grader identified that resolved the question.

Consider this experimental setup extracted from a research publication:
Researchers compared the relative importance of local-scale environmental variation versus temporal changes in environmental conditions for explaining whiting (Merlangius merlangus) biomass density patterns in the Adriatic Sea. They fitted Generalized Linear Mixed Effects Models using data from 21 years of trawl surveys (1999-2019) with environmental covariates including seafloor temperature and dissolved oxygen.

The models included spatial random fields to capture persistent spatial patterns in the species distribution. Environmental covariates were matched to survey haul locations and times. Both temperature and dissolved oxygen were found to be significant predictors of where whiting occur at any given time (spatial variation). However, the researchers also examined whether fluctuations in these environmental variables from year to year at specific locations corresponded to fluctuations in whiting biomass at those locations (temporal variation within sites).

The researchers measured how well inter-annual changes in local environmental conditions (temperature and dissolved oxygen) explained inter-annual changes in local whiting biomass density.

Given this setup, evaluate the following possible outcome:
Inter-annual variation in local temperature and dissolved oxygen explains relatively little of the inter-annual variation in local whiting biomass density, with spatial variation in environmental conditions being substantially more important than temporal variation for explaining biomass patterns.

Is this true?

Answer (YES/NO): YES